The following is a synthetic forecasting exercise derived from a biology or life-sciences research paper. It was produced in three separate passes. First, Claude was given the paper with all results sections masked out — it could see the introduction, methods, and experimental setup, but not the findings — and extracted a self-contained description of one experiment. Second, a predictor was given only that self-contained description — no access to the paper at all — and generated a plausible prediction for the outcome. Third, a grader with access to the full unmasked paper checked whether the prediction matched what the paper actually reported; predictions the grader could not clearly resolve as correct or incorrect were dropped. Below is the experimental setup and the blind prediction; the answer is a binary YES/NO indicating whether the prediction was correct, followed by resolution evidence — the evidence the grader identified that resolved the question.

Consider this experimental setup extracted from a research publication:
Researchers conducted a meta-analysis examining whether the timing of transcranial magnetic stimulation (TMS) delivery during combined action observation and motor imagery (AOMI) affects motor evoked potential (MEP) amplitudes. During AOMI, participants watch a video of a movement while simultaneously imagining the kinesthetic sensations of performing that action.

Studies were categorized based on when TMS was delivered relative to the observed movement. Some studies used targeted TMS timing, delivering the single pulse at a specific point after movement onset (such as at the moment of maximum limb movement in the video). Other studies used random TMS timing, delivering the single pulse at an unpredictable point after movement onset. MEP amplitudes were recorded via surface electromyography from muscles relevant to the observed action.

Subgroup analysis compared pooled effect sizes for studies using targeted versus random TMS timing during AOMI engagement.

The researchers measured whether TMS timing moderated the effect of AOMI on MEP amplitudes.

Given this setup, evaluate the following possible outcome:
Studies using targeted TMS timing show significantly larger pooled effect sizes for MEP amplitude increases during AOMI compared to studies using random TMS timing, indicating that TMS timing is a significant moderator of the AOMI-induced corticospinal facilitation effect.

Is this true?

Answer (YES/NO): NO